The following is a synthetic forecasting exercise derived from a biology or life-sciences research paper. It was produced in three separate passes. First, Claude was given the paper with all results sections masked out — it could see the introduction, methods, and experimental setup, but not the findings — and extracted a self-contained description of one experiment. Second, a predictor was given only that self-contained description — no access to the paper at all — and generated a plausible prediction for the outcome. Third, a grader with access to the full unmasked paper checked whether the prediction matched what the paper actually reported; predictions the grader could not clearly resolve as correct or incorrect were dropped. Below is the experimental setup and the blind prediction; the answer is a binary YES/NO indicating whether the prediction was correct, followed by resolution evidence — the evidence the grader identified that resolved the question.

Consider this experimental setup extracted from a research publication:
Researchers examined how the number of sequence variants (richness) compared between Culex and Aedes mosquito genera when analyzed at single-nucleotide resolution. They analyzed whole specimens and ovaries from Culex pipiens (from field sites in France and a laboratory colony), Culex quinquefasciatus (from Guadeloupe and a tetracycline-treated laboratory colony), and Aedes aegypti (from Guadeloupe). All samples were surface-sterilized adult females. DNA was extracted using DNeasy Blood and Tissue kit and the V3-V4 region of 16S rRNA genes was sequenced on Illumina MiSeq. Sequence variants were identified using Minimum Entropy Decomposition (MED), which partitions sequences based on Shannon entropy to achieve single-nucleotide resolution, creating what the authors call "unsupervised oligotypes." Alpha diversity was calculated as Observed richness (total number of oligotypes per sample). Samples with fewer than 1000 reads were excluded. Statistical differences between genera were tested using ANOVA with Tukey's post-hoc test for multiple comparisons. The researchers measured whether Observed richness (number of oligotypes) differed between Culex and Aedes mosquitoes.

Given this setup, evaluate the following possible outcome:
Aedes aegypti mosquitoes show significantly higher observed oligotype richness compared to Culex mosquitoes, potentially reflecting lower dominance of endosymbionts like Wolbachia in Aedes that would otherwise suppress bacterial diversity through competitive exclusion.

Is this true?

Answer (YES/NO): YES